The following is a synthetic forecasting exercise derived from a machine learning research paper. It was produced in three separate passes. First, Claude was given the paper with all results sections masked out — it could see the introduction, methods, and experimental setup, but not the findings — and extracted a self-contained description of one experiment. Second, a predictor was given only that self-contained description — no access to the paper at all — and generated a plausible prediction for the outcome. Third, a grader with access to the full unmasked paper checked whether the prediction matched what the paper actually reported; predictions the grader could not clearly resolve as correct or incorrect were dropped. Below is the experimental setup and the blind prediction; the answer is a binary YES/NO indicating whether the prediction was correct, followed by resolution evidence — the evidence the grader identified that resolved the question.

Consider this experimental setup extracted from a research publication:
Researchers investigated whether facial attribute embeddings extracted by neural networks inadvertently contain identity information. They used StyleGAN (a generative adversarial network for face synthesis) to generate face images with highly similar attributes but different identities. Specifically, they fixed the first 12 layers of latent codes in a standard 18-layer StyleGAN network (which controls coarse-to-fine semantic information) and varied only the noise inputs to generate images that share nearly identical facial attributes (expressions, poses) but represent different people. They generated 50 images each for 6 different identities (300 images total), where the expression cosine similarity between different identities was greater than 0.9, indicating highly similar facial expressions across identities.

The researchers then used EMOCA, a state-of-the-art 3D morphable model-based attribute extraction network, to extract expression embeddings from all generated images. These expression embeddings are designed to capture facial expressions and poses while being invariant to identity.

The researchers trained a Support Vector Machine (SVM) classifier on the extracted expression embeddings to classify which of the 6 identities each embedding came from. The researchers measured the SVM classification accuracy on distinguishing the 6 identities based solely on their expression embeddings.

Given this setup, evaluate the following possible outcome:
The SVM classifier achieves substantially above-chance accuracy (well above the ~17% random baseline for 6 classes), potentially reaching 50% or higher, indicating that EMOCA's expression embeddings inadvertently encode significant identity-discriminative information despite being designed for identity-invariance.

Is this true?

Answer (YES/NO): YES